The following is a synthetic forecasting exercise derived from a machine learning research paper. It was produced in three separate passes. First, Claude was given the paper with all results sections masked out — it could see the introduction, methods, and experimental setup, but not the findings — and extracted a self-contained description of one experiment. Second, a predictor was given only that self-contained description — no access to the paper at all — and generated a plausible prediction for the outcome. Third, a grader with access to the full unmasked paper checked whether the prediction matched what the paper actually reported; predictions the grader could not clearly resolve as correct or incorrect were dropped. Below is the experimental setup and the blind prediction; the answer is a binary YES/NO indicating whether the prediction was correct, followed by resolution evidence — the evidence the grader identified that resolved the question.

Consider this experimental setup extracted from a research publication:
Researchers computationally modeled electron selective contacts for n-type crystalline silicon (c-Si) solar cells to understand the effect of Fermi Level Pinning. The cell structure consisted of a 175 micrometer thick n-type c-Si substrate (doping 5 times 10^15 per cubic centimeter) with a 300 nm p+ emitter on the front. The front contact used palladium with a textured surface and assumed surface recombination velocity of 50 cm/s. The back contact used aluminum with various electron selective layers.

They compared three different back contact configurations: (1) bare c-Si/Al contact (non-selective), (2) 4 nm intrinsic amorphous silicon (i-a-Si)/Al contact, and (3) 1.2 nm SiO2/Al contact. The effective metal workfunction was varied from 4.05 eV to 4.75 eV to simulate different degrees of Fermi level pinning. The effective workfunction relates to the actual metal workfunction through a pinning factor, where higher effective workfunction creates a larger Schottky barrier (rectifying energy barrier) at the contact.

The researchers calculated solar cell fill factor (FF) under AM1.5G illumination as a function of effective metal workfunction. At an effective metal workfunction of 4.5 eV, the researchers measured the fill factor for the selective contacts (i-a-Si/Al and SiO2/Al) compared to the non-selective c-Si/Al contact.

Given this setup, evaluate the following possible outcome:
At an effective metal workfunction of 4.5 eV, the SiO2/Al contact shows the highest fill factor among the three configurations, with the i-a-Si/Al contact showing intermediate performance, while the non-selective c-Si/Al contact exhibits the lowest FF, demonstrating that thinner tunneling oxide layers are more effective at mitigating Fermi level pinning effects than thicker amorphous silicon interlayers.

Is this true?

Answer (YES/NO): NO